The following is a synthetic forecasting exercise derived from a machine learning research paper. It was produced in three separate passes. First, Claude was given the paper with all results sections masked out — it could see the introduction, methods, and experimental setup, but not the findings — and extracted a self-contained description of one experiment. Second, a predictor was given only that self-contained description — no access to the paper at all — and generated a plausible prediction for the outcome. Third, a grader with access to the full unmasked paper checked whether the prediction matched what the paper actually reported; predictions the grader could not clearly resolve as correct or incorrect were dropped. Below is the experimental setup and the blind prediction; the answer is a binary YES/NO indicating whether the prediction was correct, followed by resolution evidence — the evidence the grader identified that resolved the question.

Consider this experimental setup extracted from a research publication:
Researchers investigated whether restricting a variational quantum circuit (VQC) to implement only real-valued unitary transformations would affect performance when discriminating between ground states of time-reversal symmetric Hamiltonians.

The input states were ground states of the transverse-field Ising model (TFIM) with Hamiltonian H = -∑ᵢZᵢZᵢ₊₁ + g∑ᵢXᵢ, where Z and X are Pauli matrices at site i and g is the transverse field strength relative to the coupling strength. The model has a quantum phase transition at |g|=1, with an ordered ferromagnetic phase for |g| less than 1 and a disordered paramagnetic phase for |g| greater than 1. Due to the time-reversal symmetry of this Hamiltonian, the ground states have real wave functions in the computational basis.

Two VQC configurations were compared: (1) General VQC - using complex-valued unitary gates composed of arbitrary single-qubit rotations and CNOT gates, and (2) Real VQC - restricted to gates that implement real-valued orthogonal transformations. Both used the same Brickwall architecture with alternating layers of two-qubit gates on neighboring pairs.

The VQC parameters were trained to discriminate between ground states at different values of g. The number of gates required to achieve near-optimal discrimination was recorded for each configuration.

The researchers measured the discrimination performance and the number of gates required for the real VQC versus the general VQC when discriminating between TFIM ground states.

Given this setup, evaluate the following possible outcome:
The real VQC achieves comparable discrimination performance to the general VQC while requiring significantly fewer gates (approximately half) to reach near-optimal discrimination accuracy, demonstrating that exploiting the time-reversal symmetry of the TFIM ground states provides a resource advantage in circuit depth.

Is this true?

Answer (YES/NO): NO